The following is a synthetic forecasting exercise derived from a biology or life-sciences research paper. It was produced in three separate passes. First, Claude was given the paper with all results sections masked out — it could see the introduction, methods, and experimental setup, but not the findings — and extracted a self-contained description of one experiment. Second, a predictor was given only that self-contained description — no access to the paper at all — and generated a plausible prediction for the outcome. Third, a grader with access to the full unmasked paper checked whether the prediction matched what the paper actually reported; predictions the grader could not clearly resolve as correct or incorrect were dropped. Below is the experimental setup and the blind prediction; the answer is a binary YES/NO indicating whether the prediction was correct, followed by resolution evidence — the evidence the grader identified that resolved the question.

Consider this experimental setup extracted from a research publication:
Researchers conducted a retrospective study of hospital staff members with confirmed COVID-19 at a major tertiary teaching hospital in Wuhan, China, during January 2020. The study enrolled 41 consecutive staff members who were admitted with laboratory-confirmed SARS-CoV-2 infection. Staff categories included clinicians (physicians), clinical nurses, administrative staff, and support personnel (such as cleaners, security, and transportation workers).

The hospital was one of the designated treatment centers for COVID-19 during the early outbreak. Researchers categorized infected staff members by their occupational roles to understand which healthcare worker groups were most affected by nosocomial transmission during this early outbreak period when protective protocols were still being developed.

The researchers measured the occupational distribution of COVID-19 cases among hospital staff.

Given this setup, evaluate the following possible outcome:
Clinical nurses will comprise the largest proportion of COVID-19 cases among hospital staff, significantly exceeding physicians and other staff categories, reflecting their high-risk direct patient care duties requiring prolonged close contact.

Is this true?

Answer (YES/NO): NO